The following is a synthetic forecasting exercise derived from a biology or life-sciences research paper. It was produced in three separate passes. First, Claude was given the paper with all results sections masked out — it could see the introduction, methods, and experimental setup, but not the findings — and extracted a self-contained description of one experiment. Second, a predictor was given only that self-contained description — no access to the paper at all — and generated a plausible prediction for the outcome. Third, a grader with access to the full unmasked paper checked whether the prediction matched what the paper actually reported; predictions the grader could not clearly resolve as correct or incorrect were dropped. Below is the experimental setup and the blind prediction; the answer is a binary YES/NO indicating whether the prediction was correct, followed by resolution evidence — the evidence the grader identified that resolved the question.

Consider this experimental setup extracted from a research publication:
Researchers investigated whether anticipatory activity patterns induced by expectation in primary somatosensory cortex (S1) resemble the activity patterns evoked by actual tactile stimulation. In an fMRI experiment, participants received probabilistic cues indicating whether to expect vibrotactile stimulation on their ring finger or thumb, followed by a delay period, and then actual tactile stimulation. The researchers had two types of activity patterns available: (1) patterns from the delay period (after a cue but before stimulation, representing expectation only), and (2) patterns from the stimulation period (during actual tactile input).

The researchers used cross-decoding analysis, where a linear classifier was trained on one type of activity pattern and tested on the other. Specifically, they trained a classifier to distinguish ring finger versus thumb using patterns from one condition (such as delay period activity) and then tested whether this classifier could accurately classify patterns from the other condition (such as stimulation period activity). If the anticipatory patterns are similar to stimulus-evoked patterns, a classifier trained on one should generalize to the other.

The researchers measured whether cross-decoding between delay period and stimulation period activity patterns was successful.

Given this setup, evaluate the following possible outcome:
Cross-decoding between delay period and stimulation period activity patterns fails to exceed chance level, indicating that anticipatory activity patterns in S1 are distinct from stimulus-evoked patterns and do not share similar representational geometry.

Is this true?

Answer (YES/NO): NO